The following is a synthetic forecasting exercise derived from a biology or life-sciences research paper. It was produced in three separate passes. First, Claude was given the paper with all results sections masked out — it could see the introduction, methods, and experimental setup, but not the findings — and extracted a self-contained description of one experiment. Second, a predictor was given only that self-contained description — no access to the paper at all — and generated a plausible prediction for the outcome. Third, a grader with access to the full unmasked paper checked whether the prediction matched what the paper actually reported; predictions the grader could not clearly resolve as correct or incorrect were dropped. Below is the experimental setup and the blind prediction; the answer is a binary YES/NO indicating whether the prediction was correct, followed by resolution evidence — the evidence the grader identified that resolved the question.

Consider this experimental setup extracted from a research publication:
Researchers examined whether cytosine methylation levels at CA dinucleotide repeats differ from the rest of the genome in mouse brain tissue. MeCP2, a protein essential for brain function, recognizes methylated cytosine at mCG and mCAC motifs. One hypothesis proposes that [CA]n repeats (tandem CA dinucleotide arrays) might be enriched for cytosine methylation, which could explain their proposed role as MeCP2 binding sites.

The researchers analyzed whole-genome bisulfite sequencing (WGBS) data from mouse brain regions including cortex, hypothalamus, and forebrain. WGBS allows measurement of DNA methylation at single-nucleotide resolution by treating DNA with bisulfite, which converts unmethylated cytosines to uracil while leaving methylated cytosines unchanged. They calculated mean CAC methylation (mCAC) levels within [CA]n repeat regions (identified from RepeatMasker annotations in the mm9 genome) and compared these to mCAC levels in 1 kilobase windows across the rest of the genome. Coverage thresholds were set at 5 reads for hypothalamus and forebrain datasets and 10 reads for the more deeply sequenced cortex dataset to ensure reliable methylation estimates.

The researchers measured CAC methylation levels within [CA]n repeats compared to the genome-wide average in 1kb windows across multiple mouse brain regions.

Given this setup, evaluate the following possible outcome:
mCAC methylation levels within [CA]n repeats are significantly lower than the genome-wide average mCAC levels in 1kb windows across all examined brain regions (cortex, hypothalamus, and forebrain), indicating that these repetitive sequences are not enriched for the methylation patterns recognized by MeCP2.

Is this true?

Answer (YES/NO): NO